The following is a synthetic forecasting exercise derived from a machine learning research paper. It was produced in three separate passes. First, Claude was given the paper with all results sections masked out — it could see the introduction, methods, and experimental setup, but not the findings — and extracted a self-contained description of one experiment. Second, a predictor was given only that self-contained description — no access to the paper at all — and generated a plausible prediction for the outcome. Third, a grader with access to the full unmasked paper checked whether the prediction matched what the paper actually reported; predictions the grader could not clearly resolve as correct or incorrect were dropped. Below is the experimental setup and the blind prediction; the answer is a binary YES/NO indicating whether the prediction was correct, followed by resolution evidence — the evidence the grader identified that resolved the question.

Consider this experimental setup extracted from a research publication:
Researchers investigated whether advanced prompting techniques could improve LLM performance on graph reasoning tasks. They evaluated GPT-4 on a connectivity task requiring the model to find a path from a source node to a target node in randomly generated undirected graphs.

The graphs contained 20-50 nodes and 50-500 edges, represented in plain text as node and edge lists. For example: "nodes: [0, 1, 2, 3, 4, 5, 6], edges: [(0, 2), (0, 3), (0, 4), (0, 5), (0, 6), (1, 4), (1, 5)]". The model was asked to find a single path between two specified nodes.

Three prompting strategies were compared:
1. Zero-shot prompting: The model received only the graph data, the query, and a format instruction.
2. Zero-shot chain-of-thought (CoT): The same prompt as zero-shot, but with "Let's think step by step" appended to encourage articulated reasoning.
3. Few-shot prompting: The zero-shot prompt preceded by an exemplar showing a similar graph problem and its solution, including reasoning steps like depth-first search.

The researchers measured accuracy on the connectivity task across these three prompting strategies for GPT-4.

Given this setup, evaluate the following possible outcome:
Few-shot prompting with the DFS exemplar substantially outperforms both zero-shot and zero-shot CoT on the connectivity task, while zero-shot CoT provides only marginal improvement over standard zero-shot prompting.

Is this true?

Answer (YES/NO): NO